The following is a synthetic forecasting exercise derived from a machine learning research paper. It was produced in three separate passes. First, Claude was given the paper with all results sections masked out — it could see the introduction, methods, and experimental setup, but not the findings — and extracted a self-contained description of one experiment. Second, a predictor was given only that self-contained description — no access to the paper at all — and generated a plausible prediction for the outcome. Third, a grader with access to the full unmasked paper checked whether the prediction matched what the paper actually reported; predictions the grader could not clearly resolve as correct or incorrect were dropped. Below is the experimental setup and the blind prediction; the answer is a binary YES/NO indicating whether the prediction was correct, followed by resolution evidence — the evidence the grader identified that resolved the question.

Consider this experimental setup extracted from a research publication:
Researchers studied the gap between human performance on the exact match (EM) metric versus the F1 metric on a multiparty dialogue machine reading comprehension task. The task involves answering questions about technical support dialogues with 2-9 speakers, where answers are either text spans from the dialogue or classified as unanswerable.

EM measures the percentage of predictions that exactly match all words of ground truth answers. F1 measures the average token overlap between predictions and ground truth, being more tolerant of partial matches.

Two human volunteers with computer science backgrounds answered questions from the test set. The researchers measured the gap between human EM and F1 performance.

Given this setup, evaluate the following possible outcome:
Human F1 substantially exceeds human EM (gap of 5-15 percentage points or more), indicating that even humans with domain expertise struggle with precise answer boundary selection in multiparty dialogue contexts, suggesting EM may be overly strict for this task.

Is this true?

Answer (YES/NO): YES